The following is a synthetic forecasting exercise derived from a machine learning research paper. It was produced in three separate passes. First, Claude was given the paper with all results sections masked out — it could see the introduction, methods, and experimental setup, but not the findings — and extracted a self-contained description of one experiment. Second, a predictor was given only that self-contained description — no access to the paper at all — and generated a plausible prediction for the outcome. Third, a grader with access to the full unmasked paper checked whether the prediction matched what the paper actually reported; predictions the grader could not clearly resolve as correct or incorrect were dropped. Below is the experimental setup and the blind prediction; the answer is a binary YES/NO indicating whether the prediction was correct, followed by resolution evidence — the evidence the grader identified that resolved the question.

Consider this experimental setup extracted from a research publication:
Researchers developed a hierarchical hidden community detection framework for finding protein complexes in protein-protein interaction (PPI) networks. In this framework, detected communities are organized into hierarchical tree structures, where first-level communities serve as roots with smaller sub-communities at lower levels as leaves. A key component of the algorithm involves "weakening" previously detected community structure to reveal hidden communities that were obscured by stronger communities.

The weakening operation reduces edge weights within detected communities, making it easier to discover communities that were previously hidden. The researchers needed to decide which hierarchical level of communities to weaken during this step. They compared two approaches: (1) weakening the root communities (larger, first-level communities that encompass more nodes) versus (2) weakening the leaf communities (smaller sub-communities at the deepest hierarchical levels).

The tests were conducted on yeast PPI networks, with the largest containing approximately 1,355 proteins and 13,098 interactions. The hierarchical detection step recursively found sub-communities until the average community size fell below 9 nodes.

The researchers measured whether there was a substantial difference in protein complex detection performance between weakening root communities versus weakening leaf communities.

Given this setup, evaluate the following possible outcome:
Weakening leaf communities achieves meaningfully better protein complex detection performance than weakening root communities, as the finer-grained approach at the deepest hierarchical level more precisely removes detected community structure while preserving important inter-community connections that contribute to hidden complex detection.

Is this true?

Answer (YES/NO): NO